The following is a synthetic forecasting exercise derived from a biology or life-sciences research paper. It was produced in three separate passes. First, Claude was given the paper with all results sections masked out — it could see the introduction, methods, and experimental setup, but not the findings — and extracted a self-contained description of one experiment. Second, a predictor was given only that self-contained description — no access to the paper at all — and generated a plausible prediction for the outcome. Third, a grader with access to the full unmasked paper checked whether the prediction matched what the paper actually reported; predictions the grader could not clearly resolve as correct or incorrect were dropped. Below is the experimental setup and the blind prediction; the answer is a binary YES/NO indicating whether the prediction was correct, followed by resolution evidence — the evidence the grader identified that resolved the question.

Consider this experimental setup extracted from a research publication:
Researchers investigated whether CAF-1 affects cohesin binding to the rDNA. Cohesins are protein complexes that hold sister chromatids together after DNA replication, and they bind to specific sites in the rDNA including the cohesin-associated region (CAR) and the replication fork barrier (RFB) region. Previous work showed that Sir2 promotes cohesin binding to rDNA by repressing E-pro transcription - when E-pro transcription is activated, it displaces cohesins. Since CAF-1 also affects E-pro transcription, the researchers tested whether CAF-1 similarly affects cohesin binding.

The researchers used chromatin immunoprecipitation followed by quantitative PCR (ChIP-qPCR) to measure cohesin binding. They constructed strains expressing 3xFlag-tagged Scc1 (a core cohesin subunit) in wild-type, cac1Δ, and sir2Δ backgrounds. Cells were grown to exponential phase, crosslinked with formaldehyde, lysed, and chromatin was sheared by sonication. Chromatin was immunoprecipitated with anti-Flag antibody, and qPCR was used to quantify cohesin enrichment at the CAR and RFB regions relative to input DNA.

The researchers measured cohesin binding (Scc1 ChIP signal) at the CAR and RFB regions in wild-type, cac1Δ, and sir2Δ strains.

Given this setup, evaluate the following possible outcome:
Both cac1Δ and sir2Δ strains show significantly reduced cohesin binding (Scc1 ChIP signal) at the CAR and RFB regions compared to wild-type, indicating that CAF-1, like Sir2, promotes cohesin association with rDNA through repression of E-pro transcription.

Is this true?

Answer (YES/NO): NO